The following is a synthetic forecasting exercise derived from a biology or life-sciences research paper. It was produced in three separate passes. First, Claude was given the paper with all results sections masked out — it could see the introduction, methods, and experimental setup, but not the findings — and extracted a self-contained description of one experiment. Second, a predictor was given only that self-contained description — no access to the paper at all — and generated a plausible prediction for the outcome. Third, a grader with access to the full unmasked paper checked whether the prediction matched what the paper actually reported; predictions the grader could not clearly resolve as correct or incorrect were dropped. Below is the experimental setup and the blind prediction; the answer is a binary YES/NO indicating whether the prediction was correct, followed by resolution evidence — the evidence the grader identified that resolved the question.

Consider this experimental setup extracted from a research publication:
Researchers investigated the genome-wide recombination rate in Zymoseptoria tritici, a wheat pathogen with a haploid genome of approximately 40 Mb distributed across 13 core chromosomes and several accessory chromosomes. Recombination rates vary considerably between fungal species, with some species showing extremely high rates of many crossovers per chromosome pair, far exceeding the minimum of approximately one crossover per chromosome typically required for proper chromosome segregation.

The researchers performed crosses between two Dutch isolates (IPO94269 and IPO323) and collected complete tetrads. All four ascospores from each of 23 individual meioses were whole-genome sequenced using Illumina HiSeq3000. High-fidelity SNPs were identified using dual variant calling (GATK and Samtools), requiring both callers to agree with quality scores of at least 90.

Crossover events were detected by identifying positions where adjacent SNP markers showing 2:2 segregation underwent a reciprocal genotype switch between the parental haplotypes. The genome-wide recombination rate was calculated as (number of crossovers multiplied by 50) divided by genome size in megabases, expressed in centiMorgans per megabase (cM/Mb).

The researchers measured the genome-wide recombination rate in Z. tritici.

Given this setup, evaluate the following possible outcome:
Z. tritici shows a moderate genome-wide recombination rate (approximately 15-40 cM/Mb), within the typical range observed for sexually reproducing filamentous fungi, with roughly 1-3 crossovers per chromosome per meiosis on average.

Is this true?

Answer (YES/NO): NO